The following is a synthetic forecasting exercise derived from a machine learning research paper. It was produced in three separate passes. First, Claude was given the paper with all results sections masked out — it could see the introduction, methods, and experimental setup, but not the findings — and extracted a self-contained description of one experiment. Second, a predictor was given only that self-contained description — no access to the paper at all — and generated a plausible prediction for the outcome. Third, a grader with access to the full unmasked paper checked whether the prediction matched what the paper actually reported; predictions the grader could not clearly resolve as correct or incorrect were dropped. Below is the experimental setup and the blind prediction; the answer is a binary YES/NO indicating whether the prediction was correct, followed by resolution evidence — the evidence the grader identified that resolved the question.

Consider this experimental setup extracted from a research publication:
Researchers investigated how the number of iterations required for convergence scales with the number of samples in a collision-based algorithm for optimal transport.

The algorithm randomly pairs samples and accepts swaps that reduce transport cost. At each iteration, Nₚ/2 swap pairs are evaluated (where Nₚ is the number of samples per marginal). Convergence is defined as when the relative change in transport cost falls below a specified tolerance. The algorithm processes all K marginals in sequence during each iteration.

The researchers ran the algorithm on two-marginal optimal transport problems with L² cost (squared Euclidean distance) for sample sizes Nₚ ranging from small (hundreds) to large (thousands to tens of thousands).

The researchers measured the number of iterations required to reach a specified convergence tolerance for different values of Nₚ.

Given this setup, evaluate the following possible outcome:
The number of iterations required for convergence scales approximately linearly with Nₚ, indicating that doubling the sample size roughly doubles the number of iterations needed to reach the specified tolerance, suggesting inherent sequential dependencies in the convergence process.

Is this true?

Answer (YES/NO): NO